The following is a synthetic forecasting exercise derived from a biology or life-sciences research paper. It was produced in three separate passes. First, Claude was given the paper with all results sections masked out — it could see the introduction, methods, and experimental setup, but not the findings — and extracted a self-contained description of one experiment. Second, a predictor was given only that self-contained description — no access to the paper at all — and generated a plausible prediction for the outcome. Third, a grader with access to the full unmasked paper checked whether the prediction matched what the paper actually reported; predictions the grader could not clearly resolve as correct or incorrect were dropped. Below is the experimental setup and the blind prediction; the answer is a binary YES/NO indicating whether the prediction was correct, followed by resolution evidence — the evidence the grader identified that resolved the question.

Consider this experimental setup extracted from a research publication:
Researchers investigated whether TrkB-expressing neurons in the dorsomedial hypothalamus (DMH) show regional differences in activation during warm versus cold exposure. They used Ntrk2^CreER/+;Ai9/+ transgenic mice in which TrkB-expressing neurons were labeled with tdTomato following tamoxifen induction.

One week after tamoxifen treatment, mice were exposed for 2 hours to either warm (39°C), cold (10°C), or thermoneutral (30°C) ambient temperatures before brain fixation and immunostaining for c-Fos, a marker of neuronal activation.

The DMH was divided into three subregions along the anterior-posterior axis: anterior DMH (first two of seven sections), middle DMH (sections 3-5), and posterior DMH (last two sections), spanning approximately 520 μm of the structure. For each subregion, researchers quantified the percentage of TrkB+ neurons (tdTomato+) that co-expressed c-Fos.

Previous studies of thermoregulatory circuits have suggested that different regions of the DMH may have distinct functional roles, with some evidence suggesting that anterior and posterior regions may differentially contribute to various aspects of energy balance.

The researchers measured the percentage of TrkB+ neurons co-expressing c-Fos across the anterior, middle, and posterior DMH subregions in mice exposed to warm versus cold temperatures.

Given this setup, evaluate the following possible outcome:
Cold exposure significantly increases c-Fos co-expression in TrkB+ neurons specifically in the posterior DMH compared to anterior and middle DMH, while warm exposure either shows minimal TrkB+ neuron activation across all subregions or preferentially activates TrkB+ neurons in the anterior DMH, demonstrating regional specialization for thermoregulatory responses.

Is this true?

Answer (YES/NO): NO